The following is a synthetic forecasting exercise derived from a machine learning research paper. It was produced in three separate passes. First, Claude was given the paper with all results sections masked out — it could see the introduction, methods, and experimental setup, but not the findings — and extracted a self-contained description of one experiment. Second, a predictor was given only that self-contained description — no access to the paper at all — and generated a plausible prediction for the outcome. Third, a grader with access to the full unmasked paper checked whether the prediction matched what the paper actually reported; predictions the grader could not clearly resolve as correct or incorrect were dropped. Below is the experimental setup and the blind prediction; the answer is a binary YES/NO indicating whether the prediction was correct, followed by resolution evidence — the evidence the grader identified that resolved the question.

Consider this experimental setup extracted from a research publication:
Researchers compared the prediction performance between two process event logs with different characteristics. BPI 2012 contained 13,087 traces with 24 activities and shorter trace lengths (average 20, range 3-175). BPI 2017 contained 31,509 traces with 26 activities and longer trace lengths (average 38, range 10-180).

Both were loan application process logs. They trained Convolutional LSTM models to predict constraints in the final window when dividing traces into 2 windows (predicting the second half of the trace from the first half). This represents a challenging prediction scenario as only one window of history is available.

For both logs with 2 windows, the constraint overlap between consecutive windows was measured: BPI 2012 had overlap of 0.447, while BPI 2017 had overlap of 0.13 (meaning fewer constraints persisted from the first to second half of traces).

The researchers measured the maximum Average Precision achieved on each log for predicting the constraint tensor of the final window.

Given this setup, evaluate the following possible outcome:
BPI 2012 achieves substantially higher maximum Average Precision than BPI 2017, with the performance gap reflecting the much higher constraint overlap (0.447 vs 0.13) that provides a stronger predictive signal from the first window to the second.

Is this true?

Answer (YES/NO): NO